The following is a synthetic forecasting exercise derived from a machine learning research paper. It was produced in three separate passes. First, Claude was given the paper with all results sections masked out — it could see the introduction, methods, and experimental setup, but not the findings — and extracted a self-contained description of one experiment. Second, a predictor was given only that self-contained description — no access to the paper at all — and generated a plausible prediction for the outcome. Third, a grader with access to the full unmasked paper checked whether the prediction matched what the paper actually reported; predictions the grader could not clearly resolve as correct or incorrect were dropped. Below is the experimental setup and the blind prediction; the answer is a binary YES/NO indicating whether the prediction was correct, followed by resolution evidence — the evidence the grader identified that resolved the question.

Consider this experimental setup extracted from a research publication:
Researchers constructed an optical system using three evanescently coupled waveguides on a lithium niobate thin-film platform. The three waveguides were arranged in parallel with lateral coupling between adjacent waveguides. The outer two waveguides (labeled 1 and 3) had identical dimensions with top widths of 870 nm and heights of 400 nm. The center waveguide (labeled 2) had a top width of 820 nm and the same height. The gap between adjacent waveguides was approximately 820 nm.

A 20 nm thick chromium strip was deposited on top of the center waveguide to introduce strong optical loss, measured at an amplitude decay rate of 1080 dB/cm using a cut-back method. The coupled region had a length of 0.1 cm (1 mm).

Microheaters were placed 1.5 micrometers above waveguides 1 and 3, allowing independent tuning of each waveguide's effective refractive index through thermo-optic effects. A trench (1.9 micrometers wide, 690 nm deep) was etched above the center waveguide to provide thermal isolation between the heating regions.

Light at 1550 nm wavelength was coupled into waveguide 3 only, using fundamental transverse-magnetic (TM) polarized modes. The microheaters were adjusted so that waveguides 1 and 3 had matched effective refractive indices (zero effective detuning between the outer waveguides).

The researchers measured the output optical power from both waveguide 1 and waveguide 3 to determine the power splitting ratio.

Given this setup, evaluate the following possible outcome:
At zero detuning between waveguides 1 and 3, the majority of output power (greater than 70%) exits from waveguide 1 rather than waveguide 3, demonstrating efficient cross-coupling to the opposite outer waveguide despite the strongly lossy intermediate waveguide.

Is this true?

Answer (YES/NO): NO